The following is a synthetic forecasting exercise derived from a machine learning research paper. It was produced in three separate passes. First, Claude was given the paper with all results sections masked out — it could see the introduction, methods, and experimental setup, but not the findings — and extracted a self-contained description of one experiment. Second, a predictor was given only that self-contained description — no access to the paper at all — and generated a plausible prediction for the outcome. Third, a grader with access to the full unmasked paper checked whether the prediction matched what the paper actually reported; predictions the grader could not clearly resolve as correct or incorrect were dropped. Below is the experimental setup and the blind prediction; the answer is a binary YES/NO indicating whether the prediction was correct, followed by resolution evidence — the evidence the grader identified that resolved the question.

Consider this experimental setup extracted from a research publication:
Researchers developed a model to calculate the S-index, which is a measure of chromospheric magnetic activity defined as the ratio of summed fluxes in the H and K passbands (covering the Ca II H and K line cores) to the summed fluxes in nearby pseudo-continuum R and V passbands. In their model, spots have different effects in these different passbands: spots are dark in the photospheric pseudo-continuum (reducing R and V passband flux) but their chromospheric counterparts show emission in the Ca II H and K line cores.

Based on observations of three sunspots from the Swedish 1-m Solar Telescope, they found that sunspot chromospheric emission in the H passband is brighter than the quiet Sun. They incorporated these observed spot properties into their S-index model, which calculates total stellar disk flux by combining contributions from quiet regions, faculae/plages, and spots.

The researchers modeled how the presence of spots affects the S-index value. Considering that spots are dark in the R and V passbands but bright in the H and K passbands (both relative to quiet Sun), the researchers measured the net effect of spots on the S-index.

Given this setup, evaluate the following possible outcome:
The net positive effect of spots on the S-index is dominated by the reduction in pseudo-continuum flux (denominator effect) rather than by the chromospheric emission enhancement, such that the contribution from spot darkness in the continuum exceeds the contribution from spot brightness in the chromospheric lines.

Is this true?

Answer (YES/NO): NO